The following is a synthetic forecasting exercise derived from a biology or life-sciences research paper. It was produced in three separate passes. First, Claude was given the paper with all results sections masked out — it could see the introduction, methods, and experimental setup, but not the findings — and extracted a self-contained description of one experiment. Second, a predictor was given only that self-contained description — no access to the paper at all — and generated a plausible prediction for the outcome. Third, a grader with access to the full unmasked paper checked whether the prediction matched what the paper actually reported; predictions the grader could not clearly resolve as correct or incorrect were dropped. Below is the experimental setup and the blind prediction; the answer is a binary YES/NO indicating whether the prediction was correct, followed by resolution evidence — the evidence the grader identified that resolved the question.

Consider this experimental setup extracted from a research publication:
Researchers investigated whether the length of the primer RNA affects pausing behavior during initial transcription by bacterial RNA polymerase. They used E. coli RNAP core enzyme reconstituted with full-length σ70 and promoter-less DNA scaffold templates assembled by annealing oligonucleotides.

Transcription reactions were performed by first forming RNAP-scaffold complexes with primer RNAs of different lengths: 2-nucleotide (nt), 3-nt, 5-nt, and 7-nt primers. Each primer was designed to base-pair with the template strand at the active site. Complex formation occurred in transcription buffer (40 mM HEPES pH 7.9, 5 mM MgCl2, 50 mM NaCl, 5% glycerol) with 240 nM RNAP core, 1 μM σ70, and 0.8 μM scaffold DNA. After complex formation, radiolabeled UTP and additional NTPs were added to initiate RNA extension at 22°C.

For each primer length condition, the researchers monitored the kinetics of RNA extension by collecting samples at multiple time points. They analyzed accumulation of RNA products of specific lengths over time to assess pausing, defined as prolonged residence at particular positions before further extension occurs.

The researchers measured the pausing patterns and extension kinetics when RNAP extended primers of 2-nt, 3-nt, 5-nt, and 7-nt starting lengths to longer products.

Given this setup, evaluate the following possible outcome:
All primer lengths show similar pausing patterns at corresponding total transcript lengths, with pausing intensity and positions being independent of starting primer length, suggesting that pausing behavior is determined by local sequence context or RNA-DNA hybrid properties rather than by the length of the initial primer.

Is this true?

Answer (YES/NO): NO